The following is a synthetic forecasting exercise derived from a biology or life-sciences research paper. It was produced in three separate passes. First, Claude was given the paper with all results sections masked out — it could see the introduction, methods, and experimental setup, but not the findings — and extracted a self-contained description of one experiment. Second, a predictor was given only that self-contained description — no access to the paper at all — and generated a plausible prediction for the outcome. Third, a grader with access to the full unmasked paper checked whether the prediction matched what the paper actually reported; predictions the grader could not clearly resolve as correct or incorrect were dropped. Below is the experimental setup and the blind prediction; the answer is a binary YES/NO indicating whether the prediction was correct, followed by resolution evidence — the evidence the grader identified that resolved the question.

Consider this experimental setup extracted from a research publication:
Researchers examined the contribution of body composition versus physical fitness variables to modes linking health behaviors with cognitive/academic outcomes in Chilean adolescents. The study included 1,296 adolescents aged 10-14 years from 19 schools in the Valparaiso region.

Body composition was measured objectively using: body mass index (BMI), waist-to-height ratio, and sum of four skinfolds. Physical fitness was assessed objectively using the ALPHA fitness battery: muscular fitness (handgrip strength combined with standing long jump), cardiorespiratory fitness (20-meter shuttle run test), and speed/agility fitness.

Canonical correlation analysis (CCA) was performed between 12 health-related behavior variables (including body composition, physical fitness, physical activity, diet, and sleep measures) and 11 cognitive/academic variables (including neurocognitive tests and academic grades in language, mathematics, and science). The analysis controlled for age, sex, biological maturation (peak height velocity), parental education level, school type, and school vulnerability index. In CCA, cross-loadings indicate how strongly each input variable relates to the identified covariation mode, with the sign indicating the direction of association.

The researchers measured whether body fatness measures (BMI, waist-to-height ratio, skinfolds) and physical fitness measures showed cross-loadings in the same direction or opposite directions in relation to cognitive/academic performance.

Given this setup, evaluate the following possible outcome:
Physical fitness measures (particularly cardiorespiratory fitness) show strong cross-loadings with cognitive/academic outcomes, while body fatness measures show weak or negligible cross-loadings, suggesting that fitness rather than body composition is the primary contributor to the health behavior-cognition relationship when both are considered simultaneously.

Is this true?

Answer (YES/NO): NO